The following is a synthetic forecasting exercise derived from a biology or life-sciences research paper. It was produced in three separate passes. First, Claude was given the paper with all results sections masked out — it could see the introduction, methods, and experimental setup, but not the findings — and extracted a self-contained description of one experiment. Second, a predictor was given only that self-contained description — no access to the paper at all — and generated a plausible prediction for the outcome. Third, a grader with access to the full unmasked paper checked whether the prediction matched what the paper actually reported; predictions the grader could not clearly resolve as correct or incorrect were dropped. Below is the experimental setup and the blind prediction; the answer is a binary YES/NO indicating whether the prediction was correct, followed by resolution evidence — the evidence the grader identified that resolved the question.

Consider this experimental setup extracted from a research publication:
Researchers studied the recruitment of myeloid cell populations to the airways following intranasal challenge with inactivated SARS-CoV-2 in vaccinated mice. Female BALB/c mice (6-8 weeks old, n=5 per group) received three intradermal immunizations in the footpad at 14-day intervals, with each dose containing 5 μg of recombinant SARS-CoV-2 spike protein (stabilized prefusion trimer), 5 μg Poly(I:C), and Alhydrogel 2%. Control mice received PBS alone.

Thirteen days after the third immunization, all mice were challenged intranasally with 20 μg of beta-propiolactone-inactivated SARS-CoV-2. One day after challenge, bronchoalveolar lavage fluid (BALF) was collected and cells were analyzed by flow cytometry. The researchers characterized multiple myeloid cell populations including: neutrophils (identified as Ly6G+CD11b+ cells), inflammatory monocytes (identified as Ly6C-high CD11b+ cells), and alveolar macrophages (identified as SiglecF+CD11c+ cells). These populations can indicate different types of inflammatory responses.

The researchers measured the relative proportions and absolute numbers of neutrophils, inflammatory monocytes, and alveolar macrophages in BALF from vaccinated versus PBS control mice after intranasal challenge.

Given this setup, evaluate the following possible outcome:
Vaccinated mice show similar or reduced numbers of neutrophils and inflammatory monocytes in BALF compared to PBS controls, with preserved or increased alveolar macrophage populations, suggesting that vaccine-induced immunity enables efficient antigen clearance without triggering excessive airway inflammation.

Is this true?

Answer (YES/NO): NO